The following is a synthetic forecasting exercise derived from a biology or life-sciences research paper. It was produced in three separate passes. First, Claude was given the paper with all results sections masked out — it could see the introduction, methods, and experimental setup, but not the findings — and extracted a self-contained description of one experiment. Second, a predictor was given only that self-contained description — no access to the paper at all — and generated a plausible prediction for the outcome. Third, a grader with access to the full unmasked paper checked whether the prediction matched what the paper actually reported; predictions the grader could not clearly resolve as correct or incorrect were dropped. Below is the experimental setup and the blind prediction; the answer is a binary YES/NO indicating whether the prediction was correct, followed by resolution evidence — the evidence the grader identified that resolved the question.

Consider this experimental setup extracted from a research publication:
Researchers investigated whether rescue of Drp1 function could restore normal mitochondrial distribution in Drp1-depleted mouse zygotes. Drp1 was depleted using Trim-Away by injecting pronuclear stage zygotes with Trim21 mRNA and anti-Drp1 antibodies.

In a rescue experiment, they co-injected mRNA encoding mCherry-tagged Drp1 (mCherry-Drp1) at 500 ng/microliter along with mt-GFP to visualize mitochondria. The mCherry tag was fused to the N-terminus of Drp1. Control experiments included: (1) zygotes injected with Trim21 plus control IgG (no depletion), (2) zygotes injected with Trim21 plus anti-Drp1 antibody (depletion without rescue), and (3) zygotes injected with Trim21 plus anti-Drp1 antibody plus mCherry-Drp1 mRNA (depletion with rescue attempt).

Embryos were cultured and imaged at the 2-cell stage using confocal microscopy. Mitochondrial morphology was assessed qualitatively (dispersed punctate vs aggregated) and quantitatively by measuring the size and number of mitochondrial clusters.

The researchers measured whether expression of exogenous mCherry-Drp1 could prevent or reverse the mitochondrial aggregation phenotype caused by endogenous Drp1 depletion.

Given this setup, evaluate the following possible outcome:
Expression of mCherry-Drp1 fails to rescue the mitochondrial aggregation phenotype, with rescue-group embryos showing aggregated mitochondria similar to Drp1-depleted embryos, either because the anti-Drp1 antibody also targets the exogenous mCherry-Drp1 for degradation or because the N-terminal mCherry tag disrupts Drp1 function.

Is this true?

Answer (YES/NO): NO